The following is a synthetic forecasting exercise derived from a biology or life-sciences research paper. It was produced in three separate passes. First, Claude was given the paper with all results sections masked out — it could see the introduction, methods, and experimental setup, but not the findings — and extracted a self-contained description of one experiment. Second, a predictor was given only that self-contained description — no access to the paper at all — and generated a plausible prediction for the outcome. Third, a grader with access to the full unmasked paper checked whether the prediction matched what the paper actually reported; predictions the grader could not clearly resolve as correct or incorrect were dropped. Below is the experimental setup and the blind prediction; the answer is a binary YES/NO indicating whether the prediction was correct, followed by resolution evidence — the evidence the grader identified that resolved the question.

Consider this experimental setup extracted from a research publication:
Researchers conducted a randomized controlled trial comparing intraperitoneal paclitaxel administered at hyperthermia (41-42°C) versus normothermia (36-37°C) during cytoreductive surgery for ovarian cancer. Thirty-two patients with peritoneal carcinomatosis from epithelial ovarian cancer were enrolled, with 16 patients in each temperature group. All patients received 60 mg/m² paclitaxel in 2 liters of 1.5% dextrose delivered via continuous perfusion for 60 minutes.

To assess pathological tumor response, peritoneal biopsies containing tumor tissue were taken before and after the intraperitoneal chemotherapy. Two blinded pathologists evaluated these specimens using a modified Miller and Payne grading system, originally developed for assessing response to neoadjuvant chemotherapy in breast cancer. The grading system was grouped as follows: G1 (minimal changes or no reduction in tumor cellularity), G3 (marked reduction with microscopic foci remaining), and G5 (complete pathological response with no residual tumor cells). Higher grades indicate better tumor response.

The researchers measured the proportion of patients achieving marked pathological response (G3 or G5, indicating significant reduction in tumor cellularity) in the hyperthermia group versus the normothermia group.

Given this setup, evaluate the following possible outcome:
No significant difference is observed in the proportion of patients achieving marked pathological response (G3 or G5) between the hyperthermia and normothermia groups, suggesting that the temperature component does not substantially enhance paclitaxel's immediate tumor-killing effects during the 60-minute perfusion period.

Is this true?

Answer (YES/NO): YES